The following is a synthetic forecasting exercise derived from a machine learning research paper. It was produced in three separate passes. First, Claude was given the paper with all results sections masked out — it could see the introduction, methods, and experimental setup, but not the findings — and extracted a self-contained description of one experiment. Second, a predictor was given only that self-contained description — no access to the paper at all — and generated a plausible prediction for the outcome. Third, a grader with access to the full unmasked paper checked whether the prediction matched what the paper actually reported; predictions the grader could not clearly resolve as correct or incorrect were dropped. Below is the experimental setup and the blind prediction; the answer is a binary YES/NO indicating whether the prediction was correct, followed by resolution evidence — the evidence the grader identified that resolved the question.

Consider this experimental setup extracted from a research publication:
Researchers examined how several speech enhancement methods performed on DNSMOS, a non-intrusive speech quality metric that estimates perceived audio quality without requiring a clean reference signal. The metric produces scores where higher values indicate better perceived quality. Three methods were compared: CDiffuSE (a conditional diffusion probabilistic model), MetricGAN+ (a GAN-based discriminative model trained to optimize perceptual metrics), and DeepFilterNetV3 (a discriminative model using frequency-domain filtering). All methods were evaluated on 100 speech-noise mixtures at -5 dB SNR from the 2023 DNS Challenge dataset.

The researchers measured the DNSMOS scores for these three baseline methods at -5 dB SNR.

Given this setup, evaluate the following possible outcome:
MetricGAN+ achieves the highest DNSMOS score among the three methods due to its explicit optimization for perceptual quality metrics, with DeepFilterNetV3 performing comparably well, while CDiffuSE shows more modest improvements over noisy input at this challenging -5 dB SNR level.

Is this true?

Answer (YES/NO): NO